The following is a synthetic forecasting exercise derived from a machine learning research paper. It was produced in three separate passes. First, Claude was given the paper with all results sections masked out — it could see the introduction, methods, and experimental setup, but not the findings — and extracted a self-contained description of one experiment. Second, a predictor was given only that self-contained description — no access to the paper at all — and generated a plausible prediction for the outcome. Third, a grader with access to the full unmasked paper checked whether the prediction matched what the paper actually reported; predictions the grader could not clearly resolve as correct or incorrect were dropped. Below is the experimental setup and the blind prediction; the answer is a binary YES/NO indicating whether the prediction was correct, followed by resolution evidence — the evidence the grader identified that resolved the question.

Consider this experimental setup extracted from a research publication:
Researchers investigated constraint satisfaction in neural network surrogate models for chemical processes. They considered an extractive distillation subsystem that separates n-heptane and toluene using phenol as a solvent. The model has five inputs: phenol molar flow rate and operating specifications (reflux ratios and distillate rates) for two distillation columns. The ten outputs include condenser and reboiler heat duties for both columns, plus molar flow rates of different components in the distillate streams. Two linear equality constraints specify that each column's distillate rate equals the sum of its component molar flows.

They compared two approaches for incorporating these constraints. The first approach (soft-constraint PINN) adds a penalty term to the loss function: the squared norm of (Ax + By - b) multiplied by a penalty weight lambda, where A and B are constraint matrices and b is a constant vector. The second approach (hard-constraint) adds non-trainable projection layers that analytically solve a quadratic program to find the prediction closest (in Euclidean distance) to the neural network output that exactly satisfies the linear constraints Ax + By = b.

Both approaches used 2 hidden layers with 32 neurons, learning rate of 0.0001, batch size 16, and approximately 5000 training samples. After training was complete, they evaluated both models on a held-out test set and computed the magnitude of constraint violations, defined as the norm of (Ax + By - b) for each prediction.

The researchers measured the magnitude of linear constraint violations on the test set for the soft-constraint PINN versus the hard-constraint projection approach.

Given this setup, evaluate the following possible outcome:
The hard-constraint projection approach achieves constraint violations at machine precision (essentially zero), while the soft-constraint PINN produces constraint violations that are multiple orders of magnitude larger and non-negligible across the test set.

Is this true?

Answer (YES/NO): YES